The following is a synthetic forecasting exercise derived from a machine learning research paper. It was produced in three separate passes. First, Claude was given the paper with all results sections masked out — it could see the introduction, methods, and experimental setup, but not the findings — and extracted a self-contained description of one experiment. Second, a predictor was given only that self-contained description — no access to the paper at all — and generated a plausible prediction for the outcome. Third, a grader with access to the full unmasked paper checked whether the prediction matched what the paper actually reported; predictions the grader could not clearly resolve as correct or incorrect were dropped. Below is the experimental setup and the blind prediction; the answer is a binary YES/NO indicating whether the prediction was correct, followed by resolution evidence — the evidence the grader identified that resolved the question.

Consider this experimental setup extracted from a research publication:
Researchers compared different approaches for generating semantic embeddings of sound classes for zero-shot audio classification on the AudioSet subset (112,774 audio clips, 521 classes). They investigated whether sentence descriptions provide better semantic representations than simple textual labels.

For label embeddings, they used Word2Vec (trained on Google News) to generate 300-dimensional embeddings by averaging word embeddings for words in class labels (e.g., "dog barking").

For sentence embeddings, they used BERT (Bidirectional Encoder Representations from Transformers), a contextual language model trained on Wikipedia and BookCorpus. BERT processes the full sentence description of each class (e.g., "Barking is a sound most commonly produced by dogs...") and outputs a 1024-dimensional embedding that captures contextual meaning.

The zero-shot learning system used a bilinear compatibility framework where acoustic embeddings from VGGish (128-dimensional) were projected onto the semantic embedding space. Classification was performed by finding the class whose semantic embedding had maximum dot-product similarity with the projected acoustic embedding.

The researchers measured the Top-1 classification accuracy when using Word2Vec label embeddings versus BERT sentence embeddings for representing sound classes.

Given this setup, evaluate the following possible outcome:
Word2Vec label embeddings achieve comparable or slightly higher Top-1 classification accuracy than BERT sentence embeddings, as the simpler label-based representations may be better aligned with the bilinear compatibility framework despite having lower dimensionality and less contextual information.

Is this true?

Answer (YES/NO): NO